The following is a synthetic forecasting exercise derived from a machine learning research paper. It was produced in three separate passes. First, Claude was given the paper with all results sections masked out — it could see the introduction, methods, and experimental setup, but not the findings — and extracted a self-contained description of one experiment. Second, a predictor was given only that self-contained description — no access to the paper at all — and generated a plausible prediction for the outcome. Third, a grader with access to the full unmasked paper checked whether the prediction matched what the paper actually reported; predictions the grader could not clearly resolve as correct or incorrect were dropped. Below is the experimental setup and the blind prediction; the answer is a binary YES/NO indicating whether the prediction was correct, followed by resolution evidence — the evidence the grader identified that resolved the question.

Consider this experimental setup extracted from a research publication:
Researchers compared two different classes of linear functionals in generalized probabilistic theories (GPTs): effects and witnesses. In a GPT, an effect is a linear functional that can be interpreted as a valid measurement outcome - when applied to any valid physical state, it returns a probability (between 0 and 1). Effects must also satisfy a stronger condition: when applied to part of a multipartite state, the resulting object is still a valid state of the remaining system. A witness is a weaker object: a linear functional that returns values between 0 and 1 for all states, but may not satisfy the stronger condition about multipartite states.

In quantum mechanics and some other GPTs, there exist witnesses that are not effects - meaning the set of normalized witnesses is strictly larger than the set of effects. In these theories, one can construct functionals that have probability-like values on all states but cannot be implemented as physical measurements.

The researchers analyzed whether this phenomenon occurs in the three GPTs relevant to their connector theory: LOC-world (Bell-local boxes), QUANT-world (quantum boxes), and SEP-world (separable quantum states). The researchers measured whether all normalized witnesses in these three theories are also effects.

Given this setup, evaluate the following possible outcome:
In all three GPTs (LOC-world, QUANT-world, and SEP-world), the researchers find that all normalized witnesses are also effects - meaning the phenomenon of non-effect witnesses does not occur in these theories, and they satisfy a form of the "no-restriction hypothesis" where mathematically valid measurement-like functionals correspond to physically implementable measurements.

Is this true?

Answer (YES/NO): YES